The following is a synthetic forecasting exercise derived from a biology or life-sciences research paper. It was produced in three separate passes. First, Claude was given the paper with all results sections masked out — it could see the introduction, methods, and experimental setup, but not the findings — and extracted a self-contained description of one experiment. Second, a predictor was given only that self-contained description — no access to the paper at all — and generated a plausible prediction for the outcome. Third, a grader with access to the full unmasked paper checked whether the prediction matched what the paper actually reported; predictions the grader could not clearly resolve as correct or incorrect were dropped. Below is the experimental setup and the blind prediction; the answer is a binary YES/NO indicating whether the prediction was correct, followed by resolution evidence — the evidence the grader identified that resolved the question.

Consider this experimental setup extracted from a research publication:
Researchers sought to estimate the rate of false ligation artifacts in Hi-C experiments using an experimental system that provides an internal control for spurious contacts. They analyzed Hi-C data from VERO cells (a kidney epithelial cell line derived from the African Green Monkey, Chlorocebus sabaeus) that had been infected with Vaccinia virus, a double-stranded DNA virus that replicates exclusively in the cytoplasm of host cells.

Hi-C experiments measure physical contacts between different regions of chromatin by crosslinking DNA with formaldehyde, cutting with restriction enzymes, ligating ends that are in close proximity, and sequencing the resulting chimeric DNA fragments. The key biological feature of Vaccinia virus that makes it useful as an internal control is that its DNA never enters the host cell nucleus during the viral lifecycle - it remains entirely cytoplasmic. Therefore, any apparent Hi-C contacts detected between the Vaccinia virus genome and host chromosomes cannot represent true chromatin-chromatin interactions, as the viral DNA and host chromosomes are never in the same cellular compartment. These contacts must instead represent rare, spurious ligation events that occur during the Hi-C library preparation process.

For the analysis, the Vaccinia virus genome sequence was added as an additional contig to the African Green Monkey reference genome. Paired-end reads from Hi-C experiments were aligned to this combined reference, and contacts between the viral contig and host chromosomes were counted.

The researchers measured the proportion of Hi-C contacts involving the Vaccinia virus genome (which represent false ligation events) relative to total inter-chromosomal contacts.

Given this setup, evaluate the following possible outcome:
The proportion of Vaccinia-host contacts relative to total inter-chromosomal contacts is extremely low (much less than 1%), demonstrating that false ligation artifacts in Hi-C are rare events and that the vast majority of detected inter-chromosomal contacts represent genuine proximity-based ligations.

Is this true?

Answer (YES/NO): YES